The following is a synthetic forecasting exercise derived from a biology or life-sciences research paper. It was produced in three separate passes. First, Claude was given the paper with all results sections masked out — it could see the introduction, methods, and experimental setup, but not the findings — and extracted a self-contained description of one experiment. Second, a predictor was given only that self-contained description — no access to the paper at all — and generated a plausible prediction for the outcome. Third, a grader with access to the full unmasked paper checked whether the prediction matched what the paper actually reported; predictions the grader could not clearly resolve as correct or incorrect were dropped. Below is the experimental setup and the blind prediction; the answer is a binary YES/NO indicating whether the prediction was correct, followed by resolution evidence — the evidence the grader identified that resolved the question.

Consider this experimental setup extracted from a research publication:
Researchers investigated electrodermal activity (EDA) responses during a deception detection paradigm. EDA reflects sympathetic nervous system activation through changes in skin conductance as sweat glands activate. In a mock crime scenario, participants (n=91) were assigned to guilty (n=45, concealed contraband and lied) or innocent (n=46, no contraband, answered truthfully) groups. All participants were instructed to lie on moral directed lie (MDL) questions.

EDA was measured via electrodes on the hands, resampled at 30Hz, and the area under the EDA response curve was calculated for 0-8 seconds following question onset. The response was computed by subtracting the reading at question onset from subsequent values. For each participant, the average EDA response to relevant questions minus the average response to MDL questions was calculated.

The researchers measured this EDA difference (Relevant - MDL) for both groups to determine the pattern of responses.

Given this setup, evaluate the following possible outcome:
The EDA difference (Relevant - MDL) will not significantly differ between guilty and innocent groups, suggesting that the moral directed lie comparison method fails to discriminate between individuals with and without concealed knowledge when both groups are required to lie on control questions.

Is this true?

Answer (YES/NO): NO